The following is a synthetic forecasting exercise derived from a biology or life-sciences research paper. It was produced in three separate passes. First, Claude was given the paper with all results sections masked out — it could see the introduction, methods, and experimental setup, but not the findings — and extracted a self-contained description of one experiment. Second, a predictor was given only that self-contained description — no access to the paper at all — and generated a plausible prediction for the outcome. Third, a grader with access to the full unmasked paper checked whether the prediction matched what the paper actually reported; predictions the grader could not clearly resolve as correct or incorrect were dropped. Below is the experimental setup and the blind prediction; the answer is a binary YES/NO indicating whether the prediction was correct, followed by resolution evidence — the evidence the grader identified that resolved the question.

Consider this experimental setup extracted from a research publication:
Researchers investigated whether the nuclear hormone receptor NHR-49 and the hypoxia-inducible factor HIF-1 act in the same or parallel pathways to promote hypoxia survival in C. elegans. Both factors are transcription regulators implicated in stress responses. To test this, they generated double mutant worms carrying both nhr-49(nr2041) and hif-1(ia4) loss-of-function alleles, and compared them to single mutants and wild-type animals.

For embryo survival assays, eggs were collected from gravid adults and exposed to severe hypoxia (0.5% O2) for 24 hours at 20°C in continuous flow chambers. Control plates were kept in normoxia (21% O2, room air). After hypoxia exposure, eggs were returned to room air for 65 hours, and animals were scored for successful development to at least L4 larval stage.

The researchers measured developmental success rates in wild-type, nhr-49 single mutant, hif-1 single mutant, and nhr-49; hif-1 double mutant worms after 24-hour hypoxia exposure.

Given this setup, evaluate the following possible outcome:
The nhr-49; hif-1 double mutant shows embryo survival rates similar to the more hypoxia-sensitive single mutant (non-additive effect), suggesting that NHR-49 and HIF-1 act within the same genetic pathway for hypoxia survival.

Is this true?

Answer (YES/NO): NO